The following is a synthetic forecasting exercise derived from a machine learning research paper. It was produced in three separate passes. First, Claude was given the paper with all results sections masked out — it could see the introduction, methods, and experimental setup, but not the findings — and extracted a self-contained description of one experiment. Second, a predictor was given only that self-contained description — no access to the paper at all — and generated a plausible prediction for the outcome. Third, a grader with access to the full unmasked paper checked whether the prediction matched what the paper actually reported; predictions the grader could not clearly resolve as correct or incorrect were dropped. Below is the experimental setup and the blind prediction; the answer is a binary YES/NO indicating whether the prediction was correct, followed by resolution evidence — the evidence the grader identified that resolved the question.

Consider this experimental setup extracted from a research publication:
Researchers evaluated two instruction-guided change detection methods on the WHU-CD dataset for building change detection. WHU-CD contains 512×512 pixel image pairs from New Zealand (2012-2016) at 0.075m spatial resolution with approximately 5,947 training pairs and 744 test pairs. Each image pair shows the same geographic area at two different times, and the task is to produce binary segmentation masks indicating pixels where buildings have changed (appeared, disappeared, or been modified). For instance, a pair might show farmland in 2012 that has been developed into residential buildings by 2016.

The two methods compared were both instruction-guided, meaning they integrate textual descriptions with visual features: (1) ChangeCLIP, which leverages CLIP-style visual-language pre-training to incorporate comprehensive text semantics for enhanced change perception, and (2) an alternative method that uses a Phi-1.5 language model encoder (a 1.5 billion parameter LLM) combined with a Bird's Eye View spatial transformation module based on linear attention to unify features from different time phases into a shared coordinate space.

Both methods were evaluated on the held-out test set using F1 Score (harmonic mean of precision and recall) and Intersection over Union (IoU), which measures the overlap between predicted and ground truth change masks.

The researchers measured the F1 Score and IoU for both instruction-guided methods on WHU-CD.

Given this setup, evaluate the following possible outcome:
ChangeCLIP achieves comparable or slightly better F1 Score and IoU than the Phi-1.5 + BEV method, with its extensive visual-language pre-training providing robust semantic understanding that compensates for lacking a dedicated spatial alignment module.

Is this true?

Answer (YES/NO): NO